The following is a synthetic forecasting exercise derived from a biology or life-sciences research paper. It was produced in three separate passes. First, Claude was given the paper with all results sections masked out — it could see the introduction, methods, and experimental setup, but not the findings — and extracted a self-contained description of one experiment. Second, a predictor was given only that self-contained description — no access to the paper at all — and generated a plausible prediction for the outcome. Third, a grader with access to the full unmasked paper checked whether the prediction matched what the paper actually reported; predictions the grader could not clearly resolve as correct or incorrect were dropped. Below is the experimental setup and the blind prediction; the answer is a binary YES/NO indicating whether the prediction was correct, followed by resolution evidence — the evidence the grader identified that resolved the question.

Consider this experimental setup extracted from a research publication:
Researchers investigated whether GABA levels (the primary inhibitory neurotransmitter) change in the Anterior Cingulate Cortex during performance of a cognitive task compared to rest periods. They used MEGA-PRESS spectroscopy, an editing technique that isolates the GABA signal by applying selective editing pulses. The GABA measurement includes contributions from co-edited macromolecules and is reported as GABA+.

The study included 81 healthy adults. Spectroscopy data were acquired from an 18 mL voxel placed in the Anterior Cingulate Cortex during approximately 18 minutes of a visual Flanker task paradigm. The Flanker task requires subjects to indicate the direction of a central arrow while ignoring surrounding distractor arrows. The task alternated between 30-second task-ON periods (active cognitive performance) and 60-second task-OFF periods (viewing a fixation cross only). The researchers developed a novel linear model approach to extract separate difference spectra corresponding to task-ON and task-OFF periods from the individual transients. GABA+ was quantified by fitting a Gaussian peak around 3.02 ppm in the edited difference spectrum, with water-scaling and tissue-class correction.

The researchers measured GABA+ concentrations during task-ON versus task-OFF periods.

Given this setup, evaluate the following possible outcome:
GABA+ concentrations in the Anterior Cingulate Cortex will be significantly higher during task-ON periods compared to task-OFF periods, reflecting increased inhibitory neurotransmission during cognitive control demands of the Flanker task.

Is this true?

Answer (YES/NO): NO